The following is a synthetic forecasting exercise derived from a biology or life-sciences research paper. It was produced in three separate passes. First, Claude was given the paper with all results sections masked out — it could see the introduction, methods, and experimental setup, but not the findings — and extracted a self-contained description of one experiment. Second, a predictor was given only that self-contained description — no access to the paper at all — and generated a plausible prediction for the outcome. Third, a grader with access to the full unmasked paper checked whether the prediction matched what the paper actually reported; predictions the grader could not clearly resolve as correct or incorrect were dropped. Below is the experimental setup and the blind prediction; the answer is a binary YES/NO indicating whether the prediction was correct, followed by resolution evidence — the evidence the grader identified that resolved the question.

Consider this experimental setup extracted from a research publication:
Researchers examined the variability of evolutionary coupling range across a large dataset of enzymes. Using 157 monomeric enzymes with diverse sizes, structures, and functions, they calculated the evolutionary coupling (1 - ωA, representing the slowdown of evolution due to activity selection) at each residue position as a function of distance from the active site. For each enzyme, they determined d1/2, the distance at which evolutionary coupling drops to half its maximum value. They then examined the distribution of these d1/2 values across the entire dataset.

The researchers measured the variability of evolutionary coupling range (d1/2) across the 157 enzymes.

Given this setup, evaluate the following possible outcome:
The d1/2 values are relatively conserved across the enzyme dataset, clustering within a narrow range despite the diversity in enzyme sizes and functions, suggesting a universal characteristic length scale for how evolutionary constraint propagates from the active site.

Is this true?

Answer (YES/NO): NO